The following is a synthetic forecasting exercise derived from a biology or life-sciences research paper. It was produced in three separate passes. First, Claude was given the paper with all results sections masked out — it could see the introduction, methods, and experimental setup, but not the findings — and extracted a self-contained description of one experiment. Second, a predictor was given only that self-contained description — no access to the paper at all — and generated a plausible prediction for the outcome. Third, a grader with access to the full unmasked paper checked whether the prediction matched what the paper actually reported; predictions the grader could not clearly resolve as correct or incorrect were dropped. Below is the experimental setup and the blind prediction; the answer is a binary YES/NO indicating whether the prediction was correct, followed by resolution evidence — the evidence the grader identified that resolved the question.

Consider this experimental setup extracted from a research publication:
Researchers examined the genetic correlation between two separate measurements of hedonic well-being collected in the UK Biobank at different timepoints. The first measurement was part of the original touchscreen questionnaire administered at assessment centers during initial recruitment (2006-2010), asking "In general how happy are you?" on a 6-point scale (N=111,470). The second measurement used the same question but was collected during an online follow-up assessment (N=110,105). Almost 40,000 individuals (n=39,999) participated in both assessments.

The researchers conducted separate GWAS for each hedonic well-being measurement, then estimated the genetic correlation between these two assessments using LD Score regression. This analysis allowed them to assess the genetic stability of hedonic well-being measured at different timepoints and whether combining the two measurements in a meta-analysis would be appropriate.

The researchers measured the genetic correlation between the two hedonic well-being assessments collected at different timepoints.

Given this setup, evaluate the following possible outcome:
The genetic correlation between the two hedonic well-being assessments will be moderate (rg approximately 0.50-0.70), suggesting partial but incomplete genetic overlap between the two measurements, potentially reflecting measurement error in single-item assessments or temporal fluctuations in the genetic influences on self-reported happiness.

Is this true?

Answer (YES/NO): NO